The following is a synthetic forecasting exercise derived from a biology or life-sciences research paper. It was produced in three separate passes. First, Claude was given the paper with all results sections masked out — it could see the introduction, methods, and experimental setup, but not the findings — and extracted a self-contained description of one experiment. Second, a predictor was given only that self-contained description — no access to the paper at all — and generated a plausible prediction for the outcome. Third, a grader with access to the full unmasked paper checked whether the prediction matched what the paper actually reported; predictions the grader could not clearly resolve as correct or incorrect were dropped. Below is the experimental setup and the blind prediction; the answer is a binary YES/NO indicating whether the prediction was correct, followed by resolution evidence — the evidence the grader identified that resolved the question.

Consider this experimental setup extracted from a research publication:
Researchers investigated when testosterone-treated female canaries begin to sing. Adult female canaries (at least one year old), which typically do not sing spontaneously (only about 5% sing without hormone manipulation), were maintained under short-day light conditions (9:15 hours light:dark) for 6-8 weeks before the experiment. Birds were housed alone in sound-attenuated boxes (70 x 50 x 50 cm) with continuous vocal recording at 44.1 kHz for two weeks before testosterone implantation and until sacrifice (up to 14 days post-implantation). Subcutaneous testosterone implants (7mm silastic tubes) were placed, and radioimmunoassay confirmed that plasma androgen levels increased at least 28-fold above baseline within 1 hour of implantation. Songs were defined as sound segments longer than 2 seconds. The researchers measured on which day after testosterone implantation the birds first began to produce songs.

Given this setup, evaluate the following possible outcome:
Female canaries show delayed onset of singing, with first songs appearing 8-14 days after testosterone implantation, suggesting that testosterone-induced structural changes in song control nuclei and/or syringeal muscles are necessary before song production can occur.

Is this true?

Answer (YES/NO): NO